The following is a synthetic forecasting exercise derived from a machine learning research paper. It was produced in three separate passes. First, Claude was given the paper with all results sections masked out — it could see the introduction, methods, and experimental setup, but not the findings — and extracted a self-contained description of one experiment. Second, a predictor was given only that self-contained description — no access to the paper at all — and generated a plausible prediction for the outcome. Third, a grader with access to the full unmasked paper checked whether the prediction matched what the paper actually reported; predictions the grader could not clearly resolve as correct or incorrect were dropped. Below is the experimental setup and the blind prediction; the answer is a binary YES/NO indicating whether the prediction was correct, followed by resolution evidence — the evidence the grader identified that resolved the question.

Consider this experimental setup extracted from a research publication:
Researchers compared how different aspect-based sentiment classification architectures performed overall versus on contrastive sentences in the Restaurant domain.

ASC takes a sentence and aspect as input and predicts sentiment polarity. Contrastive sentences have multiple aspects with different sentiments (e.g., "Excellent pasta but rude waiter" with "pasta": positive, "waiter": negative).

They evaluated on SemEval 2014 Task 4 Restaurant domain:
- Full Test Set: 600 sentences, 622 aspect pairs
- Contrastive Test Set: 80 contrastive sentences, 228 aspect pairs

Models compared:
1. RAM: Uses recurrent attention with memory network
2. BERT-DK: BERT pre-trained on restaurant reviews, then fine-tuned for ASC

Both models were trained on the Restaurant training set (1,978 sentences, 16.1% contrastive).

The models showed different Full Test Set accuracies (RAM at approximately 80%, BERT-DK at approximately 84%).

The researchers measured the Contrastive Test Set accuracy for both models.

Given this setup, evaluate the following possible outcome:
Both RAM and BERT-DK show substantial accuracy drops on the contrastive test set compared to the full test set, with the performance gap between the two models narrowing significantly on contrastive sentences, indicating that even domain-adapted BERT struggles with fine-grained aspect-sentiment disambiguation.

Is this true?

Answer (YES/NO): NO